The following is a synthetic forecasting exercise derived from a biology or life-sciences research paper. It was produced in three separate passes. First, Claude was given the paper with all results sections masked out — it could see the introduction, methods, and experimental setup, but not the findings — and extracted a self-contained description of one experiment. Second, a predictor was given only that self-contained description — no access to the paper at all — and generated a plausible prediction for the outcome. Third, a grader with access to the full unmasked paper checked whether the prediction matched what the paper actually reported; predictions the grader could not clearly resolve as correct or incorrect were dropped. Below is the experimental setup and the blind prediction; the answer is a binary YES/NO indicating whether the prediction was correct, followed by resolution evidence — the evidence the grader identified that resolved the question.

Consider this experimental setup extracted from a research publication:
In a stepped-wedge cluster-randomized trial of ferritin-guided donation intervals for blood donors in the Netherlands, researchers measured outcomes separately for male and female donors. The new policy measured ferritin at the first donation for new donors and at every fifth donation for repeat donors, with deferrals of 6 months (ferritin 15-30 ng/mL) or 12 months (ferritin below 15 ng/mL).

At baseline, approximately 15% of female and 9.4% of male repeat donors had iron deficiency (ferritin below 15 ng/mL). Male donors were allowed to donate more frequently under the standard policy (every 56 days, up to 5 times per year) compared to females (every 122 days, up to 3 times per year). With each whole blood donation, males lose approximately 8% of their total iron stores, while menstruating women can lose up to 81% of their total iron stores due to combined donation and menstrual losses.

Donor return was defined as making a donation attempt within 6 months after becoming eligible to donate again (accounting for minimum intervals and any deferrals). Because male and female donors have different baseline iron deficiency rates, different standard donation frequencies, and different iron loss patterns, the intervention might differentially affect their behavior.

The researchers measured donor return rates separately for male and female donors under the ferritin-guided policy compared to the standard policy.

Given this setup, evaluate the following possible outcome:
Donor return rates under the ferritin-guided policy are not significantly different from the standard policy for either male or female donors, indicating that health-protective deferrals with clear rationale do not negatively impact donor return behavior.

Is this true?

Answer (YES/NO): NO